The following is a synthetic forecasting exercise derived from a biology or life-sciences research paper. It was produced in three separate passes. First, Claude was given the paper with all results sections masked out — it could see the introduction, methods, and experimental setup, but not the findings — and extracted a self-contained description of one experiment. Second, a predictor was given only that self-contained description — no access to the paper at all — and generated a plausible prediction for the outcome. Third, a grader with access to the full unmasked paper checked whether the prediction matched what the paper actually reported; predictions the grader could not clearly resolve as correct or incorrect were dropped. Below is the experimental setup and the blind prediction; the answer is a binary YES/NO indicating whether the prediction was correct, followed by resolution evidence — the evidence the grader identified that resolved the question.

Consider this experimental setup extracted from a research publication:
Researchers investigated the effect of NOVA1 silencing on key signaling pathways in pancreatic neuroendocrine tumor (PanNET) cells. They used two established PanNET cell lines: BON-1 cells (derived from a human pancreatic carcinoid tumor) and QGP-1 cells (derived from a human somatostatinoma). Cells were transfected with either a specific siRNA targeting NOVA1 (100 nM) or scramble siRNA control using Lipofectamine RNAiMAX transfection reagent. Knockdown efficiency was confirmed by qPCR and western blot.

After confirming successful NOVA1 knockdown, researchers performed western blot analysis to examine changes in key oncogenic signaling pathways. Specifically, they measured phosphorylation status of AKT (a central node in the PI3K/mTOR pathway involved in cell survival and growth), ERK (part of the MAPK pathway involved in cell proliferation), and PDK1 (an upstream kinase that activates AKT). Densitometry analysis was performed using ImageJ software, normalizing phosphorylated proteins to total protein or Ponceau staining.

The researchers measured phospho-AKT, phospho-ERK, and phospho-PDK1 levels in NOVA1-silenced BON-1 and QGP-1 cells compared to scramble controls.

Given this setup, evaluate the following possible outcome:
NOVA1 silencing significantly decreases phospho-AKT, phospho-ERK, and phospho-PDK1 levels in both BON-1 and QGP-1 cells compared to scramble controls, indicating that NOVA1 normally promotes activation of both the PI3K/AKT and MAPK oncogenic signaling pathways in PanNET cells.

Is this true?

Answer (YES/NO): NO